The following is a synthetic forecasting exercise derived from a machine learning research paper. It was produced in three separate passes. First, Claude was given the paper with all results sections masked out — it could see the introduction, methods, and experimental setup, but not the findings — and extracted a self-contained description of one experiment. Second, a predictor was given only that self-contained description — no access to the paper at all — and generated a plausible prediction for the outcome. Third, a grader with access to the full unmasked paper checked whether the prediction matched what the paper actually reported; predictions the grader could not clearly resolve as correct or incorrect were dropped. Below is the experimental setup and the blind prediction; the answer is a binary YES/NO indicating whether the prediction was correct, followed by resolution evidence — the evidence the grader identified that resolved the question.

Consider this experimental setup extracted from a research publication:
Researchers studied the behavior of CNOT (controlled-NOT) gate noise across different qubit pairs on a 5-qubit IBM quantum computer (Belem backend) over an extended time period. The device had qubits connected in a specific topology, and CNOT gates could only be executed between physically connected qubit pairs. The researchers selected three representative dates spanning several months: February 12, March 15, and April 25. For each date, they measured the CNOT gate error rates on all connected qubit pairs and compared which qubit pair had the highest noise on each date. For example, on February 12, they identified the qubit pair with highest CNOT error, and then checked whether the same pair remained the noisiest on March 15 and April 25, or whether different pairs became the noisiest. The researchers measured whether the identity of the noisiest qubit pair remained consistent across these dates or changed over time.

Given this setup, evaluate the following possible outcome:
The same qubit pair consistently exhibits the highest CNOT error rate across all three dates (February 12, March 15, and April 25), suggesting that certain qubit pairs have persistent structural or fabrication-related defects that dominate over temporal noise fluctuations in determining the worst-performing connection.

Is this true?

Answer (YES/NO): NO